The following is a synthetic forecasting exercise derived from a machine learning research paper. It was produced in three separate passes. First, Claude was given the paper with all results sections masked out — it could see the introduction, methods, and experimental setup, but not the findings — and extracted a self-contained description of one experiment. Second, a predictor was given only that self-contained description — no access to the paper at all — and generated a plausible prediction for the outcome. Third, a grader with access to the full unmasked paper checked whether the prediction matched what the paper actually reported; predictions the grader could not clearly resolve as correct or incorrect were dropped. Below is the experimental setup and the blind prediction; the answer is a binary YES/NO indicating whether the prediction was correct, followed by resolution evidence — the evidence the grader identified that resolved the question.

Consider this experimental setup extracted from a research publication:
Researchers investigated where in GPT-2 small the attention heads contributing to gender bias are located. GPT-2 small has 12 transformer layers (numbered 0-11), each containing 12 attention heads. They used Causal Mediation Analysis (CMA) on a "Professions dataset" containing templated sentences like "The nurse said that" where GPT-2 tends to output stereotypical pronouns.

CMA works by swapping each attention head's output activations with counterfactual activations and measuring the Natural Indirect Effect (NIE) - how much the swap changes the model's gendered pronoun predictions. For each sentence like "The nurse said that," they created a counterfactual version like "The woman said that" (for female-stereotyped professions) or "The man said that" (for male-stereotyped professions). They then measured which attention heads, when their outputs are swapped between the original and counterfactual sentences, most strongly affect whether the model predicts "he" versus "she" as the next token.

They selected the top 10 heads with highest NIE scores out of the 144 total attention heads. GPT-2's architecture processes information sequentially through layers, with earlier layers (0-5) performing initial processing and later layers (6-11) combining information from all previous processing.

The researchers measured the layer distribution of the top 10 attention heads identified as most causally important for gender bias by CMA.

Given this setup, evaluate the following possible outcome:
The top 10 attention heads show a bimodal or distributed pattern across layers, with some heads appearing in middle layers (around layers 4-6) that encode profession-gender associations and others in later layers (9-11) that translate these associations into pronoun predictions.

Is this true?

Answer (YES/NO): NO